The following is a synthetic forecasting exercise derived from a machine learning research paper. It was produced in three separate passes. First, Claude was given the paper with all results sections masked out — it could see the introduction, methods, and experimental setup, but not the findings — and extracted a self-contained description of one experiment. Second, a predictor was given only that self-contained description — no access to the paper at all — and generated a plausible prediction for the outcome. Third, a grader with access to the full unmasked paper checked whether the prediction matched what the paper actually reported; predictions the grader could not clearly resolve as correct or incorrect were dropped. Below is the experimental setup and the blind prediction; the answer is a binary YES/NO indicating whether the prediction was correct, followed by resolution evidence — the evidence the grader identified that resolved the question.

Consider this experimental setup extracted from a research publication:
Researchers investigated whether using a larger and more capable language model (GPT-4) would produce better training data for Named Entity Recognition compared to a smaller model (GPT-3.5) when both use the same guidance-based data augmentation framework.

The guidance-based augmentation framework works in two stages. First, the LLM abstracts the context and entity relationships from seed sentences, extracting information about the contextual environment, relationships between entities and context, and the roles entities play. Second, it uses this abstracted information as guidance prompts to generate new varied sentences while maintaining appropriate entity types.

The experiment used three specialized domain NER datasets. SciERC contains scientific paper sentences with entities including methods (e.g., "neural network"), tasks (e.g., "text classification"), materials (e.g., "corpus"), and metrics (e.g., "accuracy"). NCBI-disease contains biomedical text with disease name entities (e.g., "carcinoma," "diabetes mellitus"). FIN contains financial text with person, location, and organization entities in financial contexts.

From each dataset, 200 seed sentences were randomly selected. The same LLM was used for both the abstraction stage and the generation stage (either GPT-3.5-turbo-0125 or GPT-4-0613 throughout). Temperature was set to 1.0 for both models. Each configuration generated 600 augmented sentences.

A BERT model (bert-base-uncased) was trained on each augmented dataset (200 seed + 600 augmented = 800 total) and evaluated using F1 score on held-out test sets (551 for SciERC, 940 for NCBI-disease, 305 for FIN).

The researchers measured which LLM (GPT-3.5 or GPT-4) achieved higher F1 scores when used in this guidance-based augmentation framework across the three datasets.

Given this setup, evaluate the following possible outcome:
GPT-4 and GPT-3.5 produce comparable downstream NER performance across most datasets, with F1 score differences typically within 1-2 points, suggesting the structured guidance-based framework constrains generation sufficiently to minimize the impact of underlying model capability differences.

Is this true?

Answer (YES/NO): NO